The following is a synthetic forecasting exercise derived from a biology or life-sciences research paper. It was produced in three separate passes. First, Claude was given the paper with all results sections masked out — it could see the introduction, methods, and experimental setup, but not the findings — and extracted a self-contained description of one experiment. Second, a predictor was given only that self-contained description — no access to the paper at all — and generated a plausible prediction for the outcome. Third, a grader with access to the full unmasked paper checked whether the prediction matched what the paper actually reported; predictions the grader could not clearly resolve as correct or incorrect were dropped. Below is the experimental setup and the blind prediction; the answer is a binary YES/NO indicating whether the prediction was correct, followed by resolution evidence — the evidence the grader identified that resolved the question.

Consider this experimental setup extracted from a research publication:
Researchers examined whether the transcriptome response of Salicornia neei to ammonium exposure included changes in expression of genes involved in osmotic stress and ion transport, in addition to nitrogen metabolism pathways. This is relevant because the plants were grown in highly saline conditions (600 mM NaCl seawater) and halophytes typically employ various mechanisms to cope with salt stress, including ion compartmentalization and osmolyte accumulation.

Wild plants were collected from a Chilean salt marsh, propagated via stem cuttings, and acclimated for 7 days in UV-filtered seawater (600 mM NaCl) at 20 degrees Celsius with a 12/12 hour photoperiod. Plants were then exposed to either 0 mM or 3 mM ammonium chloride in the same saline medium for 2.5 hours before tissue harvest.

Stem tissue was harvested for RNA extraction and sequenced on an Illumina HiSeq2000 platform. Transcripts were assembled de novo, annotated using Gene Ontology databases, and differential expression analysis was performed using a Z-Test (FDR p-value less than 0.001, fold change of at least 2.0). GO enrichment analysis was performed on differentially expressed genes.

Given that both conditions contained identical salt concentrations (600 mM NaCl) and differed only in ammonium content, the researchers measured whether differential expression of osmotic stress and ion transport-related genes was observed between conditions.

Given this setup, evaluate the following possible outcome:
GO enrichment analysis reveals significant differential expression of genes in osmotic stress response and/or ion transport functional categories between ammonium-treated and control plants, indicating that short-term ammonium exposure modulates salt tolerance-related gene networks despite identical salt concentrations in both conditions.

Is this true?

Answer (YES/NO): YES